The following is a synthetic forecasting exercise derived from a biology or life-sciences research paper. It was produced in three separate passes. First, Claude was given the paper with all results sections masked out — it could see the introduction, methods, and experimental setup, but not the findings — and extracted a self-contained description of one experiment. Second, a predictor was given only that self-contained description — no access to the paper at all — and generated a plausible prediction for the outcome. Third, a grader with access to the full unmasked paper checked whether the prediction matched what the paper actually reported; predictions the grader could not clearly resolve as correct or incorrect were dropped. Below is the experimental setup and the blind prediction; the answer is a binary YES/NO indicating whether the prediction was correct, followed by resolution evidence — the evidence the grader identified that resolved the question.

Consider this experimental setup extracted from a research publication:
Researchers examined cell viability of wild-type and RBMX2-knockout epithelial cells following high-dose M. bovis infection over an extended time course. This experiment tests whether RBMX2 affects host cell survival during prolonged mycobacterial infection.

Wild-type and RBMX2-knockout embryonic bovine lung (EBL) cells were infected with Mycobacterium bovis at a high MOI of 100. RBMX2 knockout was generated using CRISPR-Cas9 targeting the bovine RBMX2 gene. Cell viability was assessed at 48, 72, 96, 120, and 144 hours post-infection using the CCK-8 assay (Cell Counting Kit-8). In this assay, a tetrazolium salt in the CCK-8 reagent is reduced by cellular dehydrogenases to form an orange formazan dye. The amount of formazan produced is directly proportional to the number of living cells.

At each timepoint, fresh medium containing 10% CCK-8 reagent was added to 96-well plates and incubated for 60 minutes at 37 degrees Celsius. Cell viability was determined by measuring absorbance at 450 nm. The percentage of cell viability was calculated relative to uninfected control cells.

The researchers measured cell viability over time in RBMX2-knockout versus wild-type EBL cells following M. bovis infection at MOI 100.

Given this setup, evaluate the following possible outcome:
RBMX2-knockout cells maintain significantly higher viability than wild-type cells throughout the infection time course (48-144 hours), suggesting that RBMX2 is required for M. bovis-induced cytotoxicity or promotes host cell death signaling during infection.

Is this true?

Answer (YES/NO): YES